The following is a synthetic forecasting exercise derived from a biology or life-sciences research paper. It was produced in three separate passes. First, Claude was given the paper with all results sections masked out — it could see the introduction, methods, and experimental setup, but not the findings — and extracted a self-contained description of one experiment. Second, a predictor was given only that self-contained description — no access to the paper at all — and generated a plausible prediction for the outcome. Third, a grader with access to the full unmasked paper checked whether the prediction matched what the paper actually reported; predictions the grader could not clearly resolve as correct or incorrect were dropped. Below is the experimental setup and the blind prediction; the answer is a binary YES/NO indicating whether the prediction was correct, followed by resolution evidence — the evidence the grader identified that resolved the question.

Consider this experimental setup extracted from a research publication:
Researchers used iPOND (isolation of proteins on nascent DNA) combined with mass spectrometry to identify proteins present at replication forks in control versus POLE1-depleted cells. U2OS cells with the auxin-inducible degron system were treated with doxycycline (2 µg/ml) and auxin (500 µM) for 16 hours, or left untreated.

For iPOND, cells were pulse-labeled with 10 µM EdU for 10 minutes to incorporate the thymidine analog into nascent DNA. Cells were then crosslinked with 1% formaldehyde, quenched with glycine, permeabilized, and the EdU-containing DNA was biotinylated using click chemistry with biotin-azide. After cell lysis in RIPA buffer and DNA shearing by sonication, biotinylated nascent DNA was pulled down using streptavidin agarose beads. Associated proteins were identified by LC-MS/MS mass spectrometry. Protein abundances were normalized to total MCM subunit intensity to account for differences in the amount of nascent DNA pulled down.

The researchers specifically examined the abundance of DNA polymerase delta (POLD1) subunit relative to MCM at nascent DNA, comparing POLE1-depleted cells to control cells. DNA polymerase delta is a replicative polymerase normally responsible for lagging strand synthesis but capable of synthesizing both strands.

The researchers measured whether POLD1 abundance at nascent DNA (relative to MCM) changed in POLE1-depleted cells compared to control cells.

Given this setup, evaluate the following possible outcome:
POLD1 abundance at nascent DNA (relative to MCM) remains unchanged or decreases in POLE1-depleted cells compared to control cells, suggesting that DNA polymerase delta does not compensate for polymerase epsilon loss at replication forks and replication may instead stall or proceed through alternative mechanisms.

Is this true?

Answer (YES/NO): NO